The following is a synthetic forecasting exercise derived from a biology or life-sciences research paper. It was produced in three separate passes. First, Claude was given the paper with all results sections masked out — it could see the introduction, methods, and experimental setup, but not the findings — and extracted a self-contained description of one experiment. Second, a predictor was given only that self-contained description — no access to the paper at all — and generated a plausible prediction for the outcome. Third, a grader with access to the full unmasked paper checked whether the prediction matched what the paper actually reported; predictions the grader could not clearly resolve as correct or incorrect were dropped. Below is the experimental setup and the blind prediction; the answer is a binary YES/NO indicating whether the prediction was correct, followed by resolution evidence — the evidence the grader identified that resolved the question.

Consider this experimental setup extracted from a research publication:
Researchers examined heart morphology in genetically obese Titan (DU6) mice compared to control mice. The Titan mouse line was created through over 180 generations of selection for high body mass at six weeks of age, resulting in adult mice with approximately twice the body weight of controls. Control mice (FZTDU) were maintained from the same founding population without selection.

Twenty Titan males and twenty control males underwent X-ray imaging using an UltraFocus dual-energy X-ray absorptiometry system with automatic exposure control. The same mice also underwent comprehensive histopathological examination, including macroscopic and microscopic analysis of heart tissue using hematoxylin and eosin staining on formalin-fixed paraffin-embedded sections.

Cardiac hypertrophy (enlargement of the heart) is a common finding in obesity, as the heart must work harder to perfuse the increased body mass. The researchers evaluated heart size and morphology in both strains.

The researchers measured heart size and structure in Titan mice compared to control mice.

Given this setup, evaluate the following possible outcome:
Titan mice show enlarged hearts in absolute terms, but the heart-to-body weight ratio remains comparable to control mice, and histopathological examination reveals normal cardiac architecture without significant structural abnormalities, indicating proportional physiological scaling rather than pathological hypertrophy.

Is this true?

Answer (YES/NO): NO